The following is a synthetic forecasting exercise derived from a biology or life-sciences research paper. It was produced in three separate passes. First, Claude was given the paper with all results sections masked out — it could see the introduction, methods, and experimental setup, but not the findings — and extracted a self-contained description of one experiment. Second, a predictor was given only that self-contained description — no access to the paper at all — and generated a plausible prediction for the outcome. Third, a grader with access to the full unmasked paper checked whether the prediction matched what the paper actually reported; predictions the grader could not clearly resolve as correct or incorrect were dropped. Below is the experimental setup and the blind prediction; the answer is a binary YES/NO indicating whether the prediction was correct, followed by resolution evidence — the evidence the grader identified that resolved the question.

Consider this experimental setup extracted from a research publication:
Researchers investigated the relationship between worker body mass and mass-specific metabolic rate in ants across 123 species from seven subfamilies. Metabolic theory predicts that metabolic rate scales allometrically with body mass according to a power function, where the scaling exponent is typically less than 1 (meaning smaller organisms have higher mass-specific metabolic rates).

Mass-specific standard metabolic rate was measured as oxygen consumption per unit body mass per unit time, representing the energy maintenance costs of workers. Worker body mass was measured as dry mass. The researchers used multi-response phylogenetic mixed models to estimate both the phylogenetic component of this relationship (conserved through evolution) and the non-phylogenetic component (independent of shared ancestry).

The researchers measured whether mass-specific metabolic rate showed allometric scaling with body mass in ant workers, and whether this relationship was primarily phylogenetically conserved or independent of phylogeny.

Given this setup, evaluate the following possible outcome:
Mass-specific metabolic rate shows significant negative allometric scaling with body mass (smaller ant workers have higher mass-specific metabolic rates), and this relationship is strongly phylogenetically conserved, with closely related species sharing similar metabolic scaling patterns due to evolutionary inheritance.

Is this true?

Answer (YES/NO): NO